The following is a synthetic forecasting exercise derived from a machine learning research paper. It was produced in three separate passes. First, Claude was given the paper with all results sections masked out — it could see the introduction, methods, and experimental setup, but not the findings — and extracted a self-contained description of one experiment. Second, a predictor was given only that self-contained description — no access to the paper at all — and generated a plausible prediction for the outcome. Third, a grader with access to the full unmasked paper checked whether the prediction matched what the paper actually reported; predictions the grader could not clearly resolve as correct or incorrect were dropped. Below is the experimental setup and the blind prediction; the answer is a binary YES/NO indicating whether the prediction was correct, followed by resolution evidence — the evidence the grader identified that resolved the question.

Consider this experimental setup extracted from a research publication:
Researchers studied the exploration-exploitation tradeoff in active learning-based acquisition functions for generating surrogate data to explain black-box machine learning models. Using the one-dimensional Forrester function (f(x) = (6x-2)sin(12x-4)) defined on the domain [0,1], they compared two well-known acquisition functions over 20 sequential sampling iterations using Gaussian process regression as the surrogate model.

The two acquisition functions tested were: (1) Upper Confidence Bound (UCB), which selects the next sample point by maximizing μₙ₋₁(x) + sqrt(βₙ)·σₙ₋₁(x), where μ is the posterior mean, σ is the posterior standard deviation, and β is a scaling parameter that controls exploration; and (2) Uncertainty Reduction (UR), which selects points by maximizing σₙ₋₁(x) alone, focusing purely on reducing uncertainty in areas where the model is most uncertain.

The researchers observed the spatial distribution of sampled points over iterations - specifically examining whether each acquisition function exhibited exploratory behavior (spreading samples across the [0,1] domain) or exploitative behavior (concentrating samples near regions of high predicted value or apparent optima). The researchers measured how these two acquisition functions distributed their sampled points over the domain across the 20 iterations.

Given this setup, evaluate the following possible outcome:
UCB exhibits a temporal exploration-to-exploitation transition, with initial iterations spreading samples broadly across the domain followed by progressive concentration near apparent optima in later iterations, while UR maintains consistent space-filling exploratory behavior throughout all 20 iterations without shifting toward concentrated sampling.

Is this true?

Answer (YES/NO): YES